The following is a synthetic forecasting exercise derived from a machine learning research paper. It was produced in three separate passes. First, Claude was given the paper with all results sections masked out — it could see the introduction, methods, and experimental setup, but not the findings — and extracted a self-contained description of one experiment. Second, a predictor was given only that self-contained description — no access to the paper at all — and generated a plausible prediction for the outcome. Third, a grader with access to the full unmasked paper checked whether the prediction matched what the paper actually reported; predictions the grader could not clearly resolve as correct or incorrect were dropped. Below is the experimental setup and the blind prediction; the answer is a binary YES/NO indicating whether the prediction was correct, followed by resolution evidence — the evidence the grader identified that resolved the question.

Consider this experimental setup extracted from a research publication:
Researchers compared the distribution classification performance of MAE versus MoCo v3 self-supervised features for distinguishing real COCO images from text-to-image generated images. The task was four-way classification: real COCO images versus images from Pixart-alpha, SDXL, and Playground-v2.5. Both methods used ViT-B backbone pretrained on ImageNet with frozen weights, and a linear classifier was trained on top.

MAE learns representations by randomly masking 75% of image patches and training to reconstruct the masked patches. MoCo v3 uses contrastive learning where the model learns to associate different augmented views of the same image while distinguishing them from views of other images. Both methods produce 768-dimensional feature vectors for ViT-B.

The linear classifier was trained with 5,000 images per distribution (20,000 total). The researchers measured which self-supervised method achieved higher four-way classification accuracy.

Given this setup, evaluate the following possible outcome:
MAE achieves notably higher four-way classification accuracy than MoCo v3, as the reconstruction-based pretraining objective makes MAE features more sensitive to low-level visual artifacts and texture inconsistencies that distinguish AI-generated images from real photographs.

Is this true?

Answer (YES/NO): NO